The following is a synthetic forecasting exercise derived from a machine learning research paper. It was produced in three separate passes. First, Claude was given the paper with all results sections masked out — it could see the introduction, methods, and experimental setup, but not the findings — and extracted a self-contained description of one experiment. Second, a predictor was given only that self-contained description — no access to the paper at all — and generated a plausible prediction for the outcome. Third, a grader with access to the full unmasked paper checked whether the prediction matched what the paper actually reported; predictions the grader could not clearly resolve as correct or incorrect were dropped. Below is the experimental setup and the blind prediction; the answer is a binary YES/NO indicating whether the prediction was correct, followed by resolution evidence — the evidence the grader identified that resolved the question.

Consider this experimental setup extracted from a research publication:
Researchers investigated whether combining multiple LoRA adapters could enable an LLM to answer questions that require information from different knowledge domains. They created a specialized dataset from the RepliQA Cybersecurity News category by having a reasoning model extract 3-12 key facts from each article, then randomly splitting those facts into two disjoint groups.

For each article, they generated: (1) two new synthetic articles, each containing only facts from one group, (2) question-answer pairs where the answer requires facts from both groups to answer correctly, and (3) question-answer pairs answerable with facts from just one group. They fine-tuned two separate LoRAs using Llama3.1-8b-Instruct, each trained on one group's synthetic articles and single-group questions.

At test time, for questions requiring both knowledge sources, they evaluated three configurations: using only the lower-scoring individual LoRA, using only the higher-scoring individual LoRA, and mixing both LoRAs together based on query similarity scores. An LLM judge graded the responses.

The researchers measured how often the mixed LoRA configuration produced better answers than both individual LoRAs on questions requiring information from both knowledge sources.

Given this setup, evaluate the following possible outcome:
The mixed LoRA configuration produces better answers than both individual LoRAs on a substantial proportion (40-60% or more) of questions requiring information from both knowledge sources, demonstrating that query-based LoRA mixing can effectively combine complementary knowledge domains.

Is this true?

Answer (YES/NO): NO